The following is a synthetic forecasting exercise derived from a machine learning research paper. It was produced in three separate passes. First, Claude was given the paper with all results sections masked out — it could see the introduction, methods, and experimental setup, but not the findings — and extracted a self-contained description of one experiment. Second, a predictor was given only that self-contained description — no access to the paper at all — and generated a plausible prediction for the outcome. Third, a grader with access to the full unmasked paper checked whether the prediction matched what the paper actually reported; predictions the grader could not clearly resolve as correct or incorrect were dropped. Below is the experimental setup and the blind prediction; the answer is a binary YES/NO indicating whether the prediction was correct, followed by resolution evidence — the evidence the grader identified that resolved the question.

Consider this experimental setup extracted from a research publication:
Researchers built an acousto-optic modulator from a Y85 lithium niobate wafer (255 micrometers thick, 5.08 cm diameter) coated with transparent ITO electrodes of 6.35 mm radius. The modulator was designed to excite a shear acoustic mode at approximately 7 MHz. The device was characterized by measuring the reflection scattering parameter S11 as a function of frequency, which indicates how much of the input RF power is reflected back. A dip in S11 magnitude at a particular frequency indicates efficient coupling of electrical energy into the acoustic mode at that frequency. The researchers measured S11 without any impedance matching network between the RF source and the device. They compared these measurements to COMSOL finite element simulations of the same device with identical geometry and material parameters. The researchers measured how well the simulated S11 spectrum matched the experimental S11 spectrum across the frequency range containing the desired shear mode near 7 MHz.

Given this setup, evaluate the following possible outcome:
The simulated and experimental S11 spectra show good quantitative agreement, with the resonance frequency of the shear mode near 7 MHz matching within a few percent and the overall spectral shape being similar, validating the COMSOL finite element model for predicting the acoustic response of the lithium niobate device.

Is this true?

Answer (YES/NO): YES